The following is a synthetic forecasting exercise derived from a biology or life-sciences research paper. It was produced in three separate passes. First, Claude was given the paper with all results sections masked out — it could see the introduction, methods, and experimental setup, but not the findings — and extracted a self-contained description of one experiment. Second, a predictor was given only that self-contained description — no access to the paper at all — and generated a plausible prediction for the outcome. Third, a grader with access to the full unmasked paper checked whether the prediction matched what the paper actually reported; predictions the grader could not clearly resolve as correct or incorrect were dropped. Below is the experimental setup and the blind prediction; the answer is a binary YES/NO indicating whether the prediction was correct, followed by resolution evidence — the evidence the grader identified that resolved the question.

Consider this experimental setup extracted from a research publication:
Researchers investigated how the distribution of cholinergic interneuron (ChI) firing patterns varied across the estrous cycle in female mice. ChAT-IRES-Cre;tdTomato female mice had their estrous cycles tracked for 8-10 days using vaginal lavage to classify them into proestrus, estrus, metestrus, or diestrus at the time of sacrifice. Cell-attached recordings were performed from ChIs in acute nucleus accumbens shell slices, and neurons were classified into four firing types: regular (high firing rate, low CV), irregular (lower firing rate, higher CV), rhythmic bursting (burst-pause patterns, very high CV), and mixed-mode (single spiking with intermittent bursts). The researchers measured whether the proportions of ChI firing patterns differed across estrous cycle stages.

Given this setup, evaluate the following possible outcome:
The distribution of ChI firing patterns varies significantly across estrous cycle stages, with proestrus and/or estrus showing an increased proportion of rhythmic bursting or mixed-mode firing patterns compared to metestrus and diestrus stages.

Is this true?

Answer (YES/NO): YES